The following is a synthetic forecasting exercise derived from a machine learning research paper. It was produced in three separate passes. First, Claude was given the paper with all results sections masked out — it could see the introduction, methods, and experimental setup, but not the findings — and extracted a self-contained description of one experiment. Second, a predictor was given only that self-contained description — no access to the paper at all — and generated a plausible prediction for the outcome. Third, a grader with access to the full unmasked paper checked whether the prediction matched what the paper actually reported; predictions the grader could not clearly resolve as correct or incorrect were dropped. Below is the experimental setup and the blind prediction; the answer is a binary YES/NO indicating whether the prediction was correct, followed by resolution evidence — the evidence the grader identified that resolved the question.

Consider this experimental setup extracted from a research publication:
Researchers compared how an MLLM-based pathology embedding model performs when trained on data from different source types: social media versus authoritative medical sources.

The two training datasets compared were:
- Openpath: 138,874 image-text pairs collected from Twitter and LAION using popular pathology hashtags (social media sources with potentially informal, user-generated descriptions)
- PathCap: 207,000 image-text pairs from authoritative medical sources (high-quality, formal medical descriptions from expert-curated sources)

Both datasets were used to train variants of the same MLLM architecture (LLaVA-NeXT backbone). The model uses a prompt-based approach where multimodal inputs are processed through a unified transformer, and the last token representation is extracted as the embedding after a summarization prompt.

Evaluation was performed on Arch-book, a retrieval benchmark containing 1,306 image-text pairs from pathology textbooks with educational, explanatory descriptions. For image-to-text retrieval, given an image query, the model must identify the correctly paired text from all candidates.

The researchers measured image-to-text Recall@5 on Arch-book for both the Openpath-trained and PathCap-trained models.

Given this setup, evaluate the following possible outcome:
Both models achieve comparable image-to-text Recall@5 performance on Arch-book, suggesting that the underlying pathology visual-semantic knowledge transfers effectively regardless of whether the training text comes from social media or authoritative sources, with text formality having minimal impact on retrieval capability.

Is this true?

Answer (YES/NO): YES